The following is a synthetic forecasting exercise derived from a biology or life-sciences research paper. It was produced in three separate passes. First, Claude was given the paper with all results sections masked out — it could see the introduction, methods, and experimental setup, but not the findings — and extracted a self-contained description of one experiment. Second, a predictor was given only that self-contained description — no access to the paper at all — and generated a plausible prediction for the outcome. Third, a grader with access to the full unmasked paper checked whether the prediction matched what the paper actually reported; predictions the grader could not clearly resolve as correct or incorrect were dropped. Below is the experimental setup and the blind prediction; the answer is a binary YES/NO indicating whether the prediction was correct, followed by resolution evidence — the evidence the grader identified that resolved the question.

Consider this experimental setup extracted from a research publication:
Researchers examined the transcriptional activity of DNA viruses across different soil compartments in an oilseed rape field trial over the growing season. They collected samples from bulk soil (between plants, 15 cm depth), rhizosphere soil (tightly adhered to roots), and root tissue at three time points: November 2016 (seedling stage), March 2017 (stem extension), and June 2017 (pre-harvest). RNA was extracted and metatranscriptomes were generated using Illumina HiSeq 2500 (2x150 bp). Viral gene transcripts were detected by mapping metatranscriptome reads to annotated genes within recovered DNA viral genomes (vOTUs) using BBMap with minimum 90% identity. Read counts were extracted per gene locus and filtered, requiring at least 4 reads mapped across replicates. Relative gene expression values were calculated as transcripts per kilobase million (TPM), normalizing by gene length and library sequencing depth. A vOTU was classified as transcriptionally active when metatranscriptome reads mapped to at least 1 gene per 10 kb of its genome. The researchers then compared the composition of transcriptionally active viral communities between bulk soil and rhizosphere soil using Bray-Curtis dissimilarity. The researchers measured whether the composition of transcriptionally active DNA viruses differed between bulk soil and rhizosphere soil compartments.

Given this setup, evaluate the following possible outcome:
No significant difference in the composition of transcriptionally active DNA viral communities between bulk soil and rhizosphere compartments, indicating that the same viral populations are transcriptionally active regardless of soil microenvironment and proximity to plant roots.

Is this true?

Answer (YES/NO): NO